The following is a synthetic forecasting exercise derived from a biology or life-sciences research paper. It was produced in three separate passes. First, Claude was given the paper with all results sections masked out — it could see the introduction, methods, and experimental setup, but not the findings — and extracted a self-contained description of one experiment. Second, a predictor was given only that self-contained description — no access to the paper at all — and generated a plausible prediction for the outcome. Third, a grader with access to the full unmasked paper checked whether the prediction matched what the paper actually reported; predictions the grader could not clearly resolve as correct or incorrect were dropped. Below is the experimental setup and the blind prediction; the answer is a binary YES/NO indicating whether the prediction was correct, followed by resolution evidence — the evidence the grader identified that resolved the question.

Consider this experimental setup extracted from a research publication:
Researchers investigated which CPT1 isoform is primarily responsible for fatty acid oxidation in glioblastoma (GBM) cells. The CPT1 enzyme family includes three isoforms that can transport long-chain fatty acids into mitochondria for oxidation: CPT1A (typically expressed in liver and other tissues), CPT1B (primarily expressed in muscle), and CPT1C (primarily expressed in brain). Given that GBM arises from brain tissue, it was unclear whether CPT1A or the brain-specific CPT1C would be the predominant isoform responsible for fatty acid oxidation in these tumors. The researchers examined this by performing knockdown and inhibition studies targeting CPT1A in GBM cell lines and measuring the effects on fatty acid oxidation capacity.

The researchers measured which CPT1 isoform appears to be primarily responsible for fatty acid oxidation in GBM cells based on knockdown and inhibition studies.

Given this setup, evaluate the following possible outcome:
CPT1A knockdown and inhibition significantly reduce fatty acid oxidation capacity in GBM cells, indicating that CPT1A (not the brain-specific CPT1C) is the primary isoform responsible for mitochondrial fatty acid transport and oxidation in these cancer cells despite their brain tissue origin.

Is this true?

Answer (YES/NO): YES